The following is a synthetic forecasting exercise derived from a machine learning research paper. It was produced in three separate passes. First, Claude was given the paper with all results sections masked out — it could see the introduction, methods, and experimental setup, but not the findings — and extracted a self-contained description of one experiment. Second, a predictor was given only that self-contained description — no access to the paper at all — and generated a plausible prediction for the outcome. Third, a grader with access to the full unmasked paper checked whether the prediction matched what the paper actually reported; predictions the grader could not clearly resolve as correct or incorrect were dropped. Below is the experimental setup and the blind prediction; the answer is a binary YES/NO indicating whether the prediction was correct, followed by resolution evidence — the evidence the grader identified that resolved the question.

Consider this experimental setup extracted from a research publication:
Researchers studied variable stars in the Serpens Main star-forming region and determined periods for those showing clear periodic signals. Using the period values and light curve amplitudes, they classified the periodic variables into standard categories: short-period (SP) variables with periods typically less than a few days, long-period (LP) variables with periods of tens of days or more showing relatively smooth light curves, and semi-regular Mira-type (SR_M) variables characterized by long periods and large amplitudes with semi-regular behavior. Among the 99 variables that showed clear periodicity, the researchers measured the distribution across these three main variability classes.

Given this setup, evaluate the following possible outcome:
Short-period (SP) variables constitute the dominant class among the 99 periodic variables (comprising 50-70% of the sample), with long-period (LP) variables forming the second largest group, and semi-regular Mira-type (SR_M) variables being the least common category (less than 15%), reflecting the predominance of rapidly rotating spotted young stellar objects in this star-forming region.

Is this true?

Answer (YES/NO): NO